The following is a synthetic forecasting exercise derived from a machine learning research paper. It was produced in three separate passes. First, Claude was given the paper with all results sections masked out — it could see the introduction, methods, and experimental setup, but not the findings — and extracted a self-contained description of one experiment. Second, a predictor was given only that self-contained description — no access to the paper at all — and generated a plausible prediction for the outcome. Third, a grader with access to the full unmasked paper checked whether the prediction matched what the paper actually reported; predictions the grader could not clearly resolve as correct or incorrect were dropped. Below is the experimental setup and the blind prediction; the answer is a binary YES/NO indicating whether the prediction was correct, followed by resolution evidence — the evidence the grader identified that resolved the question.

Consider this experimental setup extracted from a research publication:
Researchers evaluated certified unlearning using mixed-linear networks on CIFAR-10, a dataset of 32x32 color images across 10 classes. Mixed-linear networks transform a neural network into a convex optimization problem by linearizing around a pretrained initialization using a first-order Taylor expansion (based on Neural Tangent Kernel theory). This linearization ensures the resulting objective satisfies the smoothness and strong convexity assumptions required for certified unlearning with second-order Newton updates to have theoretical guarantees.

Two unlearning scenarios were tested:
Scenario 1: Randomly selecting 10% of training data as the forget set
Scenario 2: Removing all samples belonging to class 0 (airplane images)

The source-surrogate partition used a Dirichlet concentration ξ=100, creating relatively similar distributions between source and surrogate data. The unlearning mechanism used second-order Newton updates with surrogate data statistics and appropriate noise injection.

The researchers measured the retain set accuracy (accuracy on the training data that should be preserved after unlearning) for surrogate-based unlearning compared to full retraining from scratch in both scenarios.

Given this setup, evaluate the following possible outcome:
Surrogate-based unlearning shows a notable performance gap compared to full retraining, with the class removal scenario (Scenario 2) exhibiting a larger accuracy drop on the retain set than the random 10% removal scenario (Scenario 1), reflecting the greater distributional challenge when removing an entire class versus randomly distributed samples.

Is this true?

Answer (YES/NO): NO